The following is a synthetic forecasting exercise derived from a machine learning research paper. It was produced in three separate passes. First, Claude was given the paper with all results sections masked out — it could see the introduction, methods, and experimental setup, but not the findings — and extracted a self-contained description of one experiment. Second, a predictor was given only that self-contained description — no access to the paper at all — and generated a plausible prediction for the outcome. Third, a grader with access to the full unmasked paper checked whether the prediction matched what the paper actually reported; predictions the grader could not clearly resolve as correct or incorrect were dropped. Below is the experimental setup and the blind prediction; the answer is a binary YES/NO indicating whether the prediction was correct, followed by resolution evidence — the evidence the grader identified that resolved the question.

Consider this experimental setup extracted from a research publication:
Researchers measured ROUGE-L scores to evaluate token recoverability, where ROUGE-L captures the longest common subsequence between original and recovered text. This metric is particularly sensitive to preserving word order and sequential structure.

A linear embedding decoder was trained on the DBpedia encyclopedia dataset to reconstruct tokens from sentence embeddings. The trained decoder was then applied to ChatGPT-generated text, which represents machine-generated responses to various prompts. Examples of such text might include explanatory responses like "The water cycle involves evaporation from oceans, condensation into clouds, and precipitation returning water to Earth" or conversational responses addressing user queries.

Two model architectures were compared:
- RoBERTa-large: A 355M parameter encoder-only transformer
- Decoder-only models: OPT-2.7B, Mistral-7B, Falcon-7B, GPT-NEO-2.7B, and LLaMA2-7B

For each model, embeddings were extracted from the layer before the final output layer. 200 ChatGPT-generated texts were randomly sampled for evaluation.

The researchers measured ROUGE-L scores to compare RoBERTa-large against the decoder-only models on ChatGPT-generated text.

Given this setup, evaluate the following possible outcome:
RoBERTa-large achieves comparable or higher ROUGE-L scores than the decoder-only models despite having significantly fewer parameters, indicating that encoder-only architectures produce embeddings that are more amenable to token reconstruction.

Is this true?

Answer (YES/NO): YES